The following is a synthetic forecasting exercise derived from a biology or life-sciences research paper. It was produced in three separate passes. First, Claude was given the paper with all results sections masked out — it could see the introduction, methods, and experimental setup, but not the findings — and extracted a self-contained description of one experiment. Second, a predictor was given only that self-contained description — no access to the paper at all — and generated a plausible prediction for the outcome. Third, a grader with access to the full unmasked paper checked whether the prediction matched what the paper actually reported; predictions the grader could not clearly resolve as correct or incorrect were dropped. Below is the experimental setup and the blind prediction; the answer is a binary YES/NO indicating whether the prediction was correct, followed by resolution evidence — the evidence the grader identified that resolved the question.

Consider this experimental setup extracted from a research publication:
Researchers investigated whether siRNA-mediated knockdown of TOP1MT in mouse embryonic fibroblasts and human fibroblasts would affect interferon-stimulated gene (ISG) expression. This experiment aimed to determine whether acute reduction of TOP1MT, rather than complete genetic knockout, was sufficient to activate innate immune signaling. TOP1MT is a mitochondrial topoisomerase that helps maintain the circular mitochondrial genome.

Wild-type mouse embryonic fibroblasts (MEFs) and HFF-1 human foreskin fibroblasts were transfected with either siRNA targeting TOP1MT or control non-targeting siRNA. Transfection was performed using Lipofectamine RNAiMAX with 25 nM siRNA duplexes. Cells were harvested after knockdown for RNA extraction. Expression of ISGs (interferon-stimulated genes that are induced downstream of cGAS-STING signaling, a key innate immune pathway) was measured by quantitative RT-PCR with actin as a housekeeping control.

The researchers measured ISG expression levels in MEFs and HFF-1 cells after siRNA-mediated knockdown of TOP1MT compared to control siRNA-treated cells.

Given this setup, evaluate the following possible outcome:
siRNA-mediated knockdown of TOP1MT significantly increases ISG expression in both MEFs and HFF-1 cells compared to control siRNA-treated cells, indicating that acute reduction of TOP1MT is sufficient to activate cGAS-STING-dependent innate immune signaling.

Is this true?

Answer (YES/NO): YES